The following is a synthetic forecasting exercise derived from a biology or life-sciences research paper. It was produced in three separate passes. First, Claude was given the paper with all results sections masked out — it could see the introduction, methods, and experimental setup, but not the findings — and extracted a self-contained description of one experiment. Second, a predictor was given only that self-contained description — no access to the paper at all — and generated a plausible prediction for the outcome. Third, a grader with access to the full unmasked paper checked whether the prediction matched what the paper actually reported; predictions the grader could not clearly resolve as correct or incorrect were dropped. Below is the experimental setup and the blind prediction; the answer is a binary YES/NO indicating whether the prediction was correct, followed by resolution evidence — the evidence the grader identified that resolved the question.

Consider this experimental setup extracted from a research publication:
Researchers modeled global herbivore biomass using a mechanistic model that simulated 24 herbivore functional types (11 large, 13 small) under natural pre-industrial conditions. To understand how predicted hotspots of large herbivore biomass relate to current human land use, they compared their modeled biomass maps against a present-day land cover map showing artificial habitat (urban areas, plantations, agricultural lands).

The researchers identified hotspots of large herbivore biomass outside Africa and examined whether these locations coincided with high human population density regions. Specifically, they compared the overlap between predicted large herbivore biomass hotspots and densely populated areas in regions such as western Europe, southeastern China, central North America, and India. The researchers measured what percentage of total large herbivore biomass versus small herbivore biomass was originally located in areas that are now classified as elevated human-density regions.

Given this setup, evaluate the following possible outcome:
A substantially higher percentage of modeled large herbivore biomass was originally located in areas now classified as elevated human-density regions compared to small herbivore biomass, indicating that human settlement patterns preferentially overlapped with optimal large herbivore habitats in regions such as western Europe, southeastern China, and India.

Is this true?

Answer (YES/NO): YES